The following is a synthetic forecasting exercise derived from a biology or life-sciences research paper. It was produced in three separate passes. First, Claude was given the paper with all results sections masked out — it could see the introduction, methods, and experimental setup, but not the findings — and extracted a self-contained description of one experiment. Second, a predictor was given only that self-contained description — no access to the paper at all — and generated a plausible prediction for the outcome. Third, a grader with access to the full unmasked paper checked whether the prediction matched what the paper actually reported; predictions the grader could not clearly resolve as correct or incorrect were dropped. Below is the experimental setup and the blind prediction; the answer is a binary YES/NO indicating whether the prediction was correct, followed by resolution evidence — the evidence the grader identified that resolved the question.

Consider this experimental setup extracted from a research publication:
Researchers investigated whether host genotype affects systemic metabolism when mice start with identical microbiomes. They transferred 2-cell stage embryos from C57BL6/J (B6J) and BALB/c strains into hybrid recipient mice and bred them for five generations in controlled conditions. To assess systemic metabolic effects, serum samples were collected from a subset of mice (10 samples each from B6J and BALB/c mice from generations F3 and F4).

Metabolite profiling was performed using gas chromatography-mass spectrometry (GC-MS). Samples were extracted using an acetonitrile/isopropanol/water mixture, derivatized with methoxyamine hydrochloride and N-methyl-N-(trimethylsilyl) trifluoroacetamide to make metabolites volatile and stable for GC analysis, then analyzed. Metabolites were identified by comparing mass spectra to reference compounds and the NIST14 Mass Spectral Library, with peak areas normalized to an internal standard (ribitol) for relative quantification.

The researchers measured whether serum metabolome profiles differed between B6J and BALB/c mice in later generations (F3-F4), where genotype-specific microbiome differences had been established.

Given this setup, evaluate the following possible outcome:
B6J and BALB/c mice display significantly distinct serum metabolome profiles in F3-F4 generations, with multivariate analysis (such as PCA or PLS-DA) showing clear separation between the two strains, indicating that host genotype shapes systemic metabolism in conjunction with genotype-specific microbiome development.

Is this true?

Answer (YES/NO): YES